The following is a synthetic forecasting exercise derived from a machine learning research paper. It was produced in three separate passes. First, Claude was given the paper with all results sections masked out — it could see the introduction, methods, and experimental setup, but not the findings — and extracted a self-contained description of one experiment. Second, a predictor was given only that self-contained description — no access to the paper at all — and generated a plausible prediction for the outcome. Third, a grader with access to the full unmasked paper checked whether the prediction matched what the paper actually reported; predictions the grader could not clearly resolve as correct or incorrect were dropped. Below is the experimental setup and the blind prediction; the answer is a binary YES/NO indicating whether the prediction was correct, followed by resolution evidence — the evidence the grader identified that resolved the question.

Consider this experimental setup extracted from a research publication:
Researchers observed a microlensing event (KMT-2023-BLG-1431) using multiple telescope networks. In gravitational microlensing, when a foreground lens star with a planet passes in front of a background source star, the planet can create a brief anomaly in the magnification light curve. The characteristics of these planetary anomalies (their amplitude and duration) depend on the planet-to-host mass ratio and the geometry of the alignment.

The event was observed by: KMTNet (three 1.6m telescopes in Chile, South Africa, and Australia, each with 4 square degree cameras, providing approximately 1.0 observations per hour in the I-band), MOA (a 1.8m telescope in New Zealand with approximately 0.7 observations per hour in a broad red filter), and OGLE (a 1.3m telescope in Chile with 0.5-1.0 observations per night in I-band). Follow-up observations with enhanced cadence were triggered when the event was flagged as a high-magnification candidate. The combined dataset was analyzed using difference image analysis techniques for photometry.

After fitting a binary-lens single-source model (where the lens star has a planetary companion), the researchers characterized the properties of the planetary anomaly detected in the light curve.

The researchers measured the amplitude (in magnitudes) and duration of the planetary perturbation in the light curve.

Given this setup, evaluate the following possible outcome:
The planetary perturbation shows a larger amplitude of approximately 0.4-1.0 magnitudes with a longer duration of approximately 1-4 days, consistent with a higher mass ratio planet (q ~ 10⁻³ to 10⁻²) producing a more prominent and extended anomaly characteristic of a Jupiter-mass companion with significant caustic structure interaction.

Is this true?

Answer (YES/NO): NO